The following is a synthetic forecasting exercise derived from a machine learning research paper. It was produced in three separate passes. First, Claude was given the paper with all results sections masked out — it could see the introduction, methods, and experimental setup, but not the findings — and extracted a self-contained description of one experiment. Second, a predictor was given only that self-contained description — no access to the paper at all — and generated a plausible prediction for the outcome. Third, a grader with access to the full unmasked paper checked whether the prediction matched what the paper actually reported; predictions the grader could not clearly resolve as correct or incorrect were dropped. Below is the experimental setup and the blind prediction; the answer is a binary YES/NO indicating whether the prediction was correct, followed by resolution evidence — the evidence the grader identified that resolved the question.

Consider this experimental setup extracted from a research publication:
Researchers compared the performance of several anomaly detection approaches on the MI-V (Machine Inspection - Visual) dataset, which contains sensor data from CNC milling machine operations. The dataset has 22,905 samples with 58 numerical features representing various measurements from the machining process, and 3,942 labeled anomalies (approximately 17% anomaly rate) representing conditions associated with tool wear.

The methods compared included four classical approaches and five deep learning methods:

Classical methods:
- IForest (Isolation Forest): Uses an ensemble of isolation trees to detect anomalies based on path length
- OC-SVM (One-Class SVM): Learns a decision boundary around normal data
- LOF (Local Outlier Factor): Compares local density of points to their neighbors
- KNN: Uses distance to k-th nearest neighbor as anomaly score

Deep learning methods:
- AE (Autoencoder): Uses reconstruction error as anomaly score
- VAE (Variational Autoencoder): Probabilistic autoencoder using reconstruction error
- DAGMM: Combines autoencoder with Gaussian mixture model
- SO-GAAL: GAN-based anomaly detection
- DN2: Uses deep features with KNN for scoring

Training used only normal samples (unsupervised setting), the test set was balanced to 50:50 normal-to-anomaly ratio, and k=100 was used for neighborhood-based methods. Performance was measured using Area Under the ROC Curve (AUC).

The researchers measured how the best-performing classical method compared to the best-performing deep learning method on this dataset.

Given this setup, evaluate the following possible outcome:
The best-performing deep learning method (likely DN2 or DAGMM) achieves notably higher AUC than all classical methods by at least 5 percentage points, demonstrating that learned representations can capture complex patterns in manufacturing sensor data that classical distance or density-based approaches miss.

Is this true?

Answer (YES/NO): NO